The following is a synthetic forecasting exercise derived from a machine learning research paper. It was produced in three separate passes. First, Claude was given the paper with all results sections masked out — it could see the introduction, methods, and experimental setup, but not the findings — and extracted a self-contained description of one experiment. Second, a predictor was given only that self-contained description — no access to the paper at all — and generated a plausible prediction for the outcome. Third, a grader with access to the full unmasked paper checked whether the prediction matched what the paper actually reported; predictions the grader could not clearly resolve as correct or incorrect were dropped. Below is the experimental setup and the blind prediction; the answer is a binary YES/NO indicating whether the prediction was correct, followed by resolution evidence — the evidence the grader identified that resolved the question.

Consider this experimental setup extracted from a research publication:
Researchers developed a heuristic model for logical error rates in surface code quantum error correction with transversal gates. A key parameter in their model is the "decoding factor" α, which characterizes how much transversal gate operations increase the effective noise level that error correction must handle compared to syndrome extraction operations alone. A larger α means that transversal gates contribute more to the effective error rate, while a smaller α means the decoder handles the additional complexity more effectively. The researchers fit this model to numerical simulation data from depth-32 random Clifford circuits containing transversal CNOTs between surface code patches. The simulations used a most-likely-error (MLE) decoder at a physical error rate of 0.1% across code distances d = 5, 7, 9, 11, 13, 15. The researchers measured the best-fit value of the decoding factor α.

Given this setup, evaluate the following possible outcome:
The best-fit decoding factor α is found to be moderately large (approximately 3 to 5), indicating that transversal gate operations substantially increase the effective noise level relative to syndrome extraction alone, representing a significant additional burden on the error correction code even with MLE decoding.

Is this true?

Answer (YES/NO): NO